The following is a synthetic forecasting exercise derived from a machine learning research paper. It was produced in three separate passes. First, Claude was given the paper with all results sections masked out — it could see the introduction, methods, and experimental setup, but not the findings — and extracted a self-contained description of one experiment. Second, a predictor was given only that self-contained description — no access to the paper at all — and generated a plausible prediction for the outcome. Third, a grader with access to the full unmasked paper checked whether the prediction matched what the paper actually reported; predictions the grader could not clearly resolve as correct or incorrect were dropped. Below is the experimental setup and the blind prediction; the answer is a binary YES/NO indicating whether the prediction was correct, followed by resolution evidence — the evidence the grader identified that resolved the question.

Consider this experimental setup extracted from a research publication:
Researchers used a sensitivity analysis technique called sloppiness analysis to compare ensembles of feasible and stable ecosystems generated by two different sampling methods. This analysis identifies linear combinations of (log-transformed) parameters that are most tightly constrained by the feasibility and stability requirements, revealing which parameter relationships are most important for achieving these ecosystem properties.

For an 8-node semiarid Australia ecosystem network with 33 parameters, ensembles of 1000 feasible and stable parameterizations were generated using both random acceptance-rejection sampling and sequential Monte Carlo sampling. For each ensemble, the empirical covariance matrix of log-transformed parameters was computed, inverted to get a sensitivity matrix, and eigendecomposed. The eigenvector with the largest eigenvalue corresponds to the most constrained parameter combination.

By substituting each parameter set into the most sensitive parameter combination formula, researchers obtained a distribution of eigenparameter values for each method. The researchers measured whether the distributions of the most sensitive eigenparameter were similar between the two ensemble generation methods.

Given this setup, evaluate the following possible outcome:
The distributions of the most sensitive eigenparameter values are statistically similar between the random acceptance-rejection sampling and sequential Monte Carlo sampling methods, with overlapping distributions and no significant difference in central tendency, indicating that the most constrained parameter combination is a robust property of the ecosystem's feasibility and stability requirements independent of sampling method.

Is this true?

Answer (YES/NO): YES